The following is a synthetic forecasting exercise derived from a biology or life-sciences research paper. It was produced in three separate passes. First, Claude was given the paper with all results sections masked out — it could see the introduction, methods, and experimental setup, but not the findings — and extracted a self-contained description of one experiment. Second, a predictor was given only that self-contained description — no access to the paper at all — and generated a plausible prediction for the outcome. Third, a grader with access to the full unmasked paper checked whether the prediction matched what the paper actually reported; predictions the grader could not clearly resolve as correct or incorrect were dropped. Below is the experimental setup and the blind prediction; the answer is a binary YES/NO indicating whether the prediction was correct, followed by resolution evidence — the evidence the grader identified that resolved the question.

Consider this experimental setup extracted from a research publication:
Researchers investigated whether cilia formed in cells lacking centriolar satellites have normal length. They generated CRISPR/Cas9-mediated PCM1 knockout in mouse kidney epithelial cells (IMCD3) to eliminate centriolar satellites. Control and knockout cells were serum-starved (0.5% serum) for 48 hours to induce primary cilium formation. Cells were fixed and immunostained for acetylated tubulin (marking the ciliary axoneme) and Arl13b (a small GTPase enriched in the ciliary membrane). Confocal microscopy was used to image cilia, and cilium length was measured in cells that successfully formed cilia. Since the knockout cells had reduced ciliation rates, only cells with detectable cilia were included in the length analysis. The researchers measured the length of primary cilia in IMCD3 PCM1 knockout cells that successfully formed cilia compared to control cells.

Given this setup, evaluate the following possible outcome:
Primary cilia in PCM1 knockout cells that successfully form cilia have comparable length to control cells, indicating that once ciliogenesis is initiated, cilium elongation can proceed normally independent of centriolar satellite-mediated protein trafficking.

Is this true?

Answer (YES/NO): YES